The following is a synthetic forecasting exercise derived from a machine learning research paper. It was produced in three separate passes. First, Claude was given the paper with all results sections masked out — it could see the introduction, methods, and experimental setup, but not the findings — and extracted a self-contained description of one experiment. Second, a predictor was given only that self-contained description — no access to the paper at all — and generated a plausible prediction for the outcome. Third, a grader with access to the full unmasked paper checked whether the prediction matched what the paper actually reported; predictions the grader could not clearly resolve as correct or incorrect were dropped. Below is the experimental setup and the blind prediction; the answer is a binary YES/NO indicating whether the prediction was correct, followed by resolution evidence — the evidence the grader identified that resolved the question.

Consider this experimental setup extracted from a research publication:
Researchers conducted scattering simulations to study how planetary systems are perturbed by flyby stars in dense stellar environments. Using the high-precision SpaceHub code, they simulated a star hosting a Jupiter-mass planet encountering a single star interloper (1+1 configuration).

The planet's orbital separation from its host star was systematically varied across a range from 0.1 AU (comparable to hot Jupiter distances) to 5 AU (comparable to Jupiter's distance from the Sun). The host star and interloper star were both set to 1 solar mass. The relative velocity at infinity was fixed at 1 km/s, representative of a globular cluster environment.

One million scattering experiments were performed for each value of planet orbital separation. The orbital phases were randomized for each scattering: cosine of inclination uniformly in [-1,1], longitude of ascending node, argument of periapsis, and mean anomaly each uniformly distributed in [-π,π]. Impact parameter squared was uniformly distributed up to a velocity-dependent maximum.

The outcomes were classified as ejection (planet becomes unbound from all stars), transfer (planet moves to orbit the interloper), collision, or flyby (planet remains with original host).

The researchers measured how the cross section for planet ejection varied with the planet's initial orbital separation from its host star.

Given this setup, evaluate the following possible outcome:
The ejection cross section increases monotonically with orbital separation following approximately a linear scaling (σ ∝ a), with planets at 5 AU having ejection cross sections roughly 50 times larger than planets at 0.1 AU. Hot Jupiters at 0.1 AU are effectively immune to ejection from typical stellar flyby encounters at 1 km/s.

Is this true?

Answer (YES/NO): NO